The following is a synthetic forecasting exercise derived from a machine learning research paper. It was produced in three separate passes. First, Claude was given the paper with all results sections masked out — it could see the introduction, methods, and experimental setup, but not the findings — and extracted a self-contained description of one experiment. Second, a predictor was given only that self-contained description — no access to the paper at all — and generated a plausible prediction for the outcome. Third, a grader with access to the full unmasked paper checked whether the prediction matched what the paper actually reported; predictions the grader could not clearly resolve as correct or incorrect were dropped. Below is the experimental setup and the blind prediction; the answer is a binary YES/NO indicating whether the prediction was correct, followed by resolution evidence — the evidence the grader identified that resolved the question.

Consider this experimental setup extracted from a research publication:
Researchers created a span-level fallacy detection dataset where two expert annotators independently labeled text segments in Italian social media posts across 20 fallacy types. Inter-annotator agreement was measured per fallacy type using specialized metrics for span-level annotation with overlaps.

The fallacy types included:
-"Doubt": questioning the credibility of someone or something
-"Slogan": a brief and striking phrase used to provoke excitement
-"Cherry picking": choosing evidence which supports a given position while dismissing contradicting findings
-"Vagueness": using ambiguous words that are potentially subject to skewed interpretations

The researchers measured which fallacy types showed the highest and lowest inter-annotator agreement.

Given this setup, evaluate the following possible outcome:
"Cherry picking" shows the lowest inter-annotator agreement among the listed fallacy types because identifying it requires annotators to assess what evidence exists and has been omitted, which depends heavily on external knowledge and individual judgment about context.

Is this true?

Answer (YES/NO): NO